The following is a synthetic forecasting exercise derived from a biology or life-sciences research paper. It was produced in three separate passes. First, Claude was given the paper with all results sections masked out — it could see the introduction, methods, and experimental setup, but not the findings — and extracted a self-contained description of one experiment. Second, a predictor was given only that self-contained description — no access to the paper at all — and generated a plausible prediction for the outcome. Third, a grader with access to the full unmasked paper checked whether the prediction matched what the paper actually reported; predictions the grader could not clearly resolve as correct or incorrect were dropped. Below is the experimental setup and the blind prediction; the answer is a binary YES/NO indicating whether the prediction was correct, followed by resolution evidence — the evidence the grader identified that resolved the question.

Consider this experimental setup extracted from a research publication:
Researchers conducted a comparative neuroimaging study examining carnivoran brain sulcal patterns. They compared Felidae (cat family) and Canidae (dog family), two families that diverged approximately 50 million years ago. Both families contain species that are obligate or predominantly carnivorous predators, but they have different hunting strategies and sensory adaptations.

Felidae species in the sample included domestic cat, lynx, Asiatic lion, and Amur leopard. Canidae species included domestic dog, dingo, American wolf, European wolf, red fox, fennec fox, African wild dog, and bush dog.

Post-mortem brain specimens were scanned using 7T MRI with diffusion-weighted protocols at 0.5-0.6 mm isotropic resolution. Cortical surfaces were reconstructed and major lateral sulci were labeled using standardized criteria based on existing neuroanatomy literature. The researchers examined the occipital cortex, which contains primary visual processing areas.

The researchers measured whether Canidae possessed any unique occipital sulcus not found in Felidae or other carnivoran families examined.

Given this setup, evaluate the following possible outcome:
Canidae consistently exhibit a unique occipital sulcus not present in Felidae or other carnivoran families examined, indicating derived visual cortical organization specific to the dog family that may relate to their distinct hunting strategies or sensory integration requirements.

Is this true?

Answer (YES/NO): YES